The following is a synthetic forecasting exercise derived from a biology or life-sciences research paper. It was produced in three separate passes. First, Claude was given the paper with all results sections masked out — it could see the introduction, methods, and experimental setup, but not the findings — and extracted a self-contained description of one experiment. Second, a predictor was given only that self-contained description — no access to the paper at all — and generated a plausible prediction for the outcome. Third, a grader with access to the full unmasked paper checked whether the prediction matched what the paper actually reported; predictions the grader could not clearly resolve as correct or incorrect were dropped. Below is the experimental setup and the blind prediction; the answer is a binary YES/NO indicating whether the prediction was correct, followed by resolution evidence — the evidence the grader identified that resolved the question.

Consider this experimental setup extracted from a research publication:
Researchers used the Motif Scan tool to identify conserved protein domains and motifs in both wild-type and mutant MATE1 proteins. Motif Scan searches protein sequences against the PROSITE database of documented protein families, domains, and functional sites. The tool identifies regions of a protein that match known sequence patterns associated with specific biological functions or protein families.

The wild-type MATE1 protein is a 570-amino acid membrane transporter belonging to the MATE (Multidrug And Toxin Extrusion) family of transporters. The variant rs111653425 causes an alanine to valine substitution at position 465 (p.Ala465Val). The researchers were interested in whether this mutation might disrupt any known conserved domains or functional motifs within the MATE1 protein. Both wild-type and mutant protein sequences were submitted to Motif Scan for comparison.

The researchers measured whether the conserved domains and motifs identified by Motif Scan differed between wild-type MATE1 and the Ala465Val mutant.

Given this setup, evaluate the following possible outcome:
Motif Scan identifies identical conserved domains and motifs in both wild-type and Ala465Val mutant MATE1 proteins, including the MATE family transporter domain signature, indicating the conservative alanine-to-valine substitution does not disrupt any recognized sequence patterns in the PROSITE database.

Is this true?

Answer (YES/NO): YES